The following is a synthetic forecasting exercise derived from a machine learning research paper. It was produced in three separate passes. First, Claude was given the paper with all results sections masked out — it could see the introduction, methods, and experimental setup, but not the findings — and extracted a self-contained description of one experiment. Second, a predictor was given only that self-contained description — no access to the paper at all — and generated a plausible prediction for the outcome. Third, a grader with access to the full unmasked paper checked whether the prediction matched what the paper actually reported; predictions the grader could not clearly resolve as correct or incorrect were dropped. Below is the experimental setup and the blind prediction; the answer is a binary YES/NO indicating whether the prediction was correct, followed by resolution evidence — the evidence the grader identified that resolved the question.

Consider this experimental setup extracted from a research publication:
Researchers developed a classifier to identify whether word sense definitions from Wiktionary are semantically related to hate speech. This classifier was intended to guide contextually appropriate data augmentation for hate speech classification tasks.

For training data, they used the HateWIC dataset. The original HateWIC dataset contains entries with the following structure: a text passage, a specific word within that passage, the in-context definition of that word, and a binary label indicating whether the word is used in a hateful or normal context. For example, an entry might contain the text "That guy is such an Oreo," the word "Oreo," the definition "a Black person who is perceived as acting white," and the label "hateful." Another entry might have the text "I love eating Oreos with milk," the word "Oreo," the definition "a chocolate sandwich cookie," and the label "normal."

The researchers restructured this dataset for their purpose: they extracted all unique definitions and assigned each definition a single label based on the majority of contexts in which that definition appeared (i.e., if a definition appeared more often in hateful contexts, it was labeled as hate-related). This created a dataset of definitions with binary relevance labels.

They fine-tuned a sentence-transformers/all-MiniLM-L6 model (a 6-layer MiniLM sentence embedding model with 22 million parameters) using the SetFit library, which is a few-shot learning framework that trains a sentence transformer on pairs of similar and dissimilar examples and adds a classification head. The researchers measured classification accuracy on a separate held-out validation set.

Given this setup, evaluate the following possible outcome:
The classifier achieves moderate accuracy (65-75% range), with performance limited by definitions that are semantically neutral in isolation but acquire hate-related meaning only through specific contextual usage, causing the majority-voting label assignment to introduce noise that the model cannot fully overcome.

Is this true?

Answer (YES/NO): NO